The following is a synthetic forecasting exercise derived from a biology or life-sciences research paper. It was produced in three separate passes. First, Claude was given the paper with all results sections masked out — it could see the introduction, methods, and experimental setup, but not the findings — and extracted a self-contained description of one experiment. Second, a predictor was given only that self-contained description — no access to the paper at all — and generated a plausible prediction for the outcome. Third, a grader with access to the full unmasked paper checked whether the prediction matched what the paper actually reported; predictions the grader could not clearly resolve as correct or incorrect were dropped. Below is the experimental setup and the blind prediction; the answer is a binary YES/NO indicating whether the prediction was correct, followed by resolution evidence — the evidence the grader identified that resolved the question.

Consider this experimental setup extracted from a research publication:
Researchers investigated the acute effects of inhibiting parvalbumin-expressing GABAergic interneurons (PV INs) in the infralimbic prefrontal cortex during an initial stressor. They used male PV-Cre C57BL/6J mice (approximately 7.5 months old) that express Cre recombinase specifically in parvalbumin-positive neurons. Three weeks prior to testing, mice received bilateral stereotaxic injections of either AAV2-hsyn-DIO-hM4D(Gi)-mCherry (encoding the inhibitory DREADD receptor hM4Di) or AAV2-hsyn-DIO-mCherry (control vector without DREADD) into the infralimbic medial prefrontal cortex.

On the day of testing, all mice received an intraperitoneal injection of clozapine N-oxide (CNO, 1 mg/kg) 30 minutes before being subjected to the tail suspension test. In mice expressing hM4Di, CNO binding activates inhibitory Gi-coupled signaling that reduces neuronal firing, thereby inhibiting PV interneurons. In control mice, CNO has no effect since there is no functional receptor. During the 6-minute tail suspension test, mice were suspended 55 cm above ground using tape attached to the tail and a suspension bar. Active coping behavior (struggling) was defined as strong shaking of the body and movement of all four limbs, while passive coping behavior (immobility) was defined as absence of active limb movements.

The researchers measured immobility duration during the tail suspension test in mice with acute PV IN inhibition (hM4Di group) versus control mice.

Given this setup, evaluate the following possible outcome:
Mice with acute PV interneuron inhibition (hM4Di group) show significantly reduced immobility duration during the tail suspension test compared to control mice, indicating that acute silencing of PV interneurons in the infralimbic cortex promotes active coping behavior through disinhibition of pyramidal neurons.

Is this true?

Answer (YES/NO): NO